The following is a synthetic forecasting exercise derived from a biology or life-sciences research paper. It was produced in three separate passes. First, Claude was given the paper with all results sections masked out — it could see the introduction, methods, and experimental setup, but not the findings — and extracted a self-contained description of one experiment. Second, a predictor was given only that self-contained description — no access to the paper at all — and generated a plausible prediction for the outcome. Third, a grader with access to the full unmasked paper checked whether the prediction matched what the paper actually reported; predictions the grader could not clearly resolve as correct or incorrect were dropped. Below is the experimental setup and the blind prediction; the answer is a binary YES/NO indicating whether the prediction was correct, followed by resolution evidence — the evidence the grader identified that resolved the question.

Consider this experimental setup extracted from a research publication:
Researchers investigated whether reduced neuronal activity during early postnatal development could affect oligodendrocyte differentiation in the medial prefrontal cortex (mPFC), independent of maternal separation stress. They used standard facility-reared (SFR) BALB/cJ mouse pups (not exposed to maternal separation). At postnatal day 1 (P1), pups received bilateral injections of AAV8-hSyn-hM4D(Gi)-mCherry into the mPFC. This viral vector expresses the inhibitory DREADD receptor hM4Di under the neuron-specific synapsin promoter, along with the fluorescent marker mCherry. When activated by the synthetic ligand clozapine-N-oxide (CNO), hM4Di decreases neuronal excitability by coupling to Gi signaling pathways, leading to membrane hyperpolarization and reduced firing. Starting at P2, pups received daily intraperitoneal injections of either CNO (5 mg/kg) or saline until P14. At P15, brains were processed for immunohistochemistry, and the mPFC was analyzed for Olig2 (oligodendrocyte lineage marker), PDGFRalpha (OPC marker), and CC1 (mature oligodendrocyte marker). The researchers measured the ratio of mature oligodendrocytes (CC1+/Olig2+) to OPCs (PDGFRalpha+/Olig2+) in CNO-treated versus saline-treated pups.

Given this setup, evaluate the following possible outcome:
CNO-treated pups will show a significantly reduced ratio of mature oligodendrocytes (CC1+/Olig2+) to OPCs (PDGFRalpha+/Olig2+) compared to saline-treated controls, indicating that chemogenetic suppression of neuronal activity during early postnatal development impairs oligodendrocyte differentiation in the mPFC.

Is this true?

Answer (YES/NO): NO